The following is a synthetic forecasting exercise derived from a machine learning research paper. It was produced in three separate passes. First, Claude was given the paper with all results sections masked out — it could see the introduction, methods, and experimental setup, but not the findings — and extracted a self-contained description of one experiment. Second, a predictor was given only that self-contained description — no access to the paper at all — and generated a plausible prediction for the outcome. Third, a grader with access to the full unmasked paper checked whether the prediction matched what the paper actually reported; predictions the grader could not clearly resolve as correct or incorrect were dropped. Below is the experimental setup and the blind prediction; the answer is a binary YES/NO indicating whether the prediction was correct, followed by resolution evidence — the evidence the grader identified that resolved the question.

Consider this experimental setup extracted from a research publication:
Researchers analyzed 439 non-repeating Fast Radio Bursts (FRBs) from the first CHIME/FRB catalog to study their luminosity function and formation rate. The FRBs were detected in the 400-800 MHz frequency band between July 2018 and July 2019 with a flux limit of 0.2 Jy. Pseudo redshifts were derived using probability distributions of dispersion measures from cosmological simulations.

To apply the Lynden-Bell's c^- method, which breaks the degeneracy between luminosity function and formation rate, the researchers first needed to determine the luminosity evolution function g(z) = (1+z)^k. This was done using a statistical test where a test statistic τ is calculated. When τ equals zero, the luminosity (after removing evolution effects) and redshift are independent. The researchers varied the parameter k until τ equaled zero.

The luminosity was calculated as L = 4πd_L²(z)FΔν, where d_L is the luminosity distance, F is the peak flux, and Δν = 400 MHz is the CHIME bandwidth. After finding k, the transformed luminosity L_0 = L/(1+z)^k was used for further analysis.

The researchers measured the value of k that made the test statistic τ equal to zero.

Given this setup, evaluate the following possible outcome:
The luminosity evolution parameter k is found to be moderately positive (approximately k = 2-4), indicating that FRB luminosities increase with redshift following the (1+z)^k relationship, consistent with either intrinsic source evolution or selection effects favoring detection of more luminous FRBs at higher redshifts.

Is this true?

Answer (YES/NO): NO